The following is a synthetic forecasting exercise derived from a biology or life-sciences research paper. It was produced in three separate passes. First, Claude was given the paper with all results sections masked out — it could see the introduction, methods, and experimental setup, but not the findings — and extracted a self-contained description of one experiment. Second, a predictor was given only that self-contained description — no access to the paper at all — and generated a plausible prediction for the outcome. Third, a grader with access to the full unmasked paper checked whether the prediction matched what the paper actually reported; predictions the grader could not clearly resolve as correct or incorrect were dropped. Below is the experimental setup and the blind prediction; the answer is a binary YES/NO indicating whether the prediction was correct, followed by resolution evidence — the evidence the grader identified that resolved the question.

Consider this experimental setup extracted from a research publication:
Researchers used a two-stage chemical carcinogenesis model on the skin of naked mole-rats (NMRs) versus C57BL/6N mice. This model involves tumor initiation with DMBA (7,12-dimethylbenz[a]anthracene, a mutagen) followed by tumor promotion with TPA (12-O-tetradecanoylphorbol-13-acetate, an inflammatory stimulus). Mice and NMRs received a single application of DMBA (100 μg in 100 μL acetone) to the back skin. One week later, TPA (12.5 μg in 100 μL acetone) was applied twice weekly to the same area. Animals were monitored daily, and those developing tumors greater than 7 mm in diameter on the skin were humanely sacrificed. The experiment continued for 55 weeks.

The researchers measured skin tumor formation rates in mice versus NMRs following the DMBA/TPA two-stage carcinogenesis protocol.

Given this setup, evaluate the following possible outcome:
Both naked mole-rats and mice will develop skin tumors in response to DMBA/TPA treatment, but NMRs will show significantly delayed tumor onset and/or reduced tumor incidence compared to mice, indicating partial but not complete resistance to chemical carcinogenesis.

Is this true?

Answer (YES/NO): NO